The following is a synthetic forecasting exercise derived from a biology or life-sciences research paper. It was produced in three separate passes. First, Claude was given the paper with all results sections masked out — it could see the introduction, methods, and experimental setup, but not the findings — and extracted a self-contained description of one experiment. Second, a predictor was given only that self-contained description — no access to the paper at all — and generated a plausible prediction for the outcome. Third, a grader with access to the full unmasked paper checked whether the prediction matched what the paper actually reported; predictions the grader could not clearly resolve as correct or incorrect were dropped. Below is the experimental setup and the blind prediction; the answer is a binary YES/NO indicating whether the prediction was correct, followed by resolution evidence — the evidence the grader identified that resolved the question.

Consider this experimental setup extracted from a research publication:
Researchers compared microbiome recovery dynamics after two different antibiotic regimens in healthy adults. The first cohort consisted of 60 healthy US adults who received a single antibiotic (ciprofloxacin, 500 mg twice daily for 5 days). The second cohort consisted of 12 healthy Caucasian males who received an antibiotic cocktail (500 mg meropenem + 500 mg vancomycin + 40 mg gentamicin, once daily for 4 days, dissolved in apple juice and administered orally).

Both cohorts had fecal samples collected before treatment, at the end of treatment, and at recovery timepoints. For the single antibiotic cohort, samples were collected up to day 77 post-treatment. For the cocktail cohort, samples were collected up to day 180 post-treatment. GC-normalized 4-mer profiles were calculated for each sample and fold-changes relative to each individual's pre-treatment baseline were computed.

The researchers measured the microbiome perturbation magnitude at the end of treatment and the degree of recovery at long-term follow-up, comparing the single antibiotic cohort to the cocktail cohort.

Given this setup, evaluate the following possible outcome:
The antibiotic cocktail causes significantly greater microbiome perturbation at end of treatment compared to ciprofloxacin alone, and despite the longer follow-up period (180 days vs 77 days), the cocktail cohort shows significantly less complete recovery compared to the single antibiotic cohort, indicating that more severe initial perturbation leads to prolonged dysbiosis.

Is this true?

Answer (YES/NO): NO